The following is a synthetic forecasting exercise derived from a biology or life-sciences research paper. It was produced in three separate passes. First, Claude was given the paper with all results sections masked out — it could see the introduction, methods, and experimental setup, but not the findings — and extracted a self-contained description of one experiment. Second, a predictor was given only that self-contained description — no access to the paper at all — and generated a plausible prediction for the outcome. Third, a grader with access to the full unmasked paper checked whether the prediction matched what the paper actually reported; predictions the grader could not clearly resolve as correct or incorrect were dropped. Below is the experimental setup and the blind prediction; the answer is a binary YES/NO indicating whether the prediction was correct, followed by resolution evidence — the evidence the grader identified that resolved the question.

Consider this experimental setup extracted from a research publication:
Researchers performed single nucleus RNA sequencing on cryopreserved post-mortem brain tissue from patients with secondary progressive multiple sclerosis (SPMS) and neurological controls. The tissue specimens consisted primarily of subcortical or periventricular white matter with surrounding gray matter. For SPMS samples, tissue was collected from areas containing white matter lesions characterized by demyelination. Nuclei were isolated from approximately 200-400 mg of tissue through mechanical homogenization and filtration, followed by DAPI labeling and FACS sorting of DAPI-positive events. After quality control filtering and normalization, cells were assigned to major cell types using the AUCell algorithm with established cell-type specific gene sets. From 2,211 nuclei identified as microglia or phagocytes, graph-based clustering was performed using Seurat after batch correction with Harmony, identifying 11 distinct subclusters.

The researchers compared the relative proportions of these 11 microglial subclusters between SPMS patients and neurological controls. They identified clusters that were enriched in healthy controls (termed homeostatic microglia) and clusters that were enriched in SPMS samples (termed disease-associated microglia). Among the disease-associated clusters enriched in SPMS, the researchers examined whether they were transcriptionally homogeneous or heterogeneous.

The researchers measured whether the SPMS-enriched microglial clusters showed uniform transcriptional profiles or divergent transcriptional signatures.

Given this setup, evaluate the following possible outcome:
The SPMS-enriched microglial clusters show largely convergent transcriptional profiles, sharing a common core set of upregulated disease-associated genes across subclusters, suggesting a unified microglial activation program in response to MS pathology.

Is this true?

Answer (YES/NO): NO